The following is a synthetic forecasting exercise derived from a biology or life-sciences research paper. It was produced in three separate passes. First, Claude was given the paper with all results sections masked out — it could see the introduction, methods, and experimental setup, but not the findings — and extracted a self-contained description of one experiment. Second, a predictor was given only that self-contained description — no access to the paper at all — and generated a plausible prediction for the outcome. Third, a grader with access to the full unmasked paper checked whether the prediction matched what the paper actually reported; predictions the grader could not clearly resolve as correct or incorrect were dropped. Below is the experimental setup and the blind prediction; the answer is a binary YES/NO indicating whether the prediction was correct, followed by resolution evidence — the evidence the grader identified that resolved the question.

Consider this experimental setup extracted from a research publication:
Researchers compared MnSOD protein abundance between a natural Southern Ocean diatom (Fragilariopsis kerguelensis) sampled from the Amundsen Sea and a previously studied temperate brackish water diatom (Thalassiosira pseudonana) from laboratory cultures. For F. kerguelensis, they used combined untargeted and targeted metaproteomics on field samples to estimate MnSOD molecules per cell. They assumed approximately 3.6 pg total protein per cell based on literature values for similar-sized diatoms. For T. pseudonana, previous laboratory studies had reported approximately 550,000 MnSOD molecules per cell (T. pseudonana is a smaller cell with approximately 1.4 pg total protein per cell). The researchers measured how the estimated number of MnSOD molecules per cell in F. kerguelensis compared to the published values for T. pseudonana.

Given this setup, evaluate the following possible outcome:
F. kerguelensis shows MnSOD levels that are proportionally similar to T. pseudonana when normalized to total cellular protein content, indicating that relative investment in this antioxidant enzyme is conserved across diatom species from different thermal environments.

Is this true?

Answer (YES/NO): NO